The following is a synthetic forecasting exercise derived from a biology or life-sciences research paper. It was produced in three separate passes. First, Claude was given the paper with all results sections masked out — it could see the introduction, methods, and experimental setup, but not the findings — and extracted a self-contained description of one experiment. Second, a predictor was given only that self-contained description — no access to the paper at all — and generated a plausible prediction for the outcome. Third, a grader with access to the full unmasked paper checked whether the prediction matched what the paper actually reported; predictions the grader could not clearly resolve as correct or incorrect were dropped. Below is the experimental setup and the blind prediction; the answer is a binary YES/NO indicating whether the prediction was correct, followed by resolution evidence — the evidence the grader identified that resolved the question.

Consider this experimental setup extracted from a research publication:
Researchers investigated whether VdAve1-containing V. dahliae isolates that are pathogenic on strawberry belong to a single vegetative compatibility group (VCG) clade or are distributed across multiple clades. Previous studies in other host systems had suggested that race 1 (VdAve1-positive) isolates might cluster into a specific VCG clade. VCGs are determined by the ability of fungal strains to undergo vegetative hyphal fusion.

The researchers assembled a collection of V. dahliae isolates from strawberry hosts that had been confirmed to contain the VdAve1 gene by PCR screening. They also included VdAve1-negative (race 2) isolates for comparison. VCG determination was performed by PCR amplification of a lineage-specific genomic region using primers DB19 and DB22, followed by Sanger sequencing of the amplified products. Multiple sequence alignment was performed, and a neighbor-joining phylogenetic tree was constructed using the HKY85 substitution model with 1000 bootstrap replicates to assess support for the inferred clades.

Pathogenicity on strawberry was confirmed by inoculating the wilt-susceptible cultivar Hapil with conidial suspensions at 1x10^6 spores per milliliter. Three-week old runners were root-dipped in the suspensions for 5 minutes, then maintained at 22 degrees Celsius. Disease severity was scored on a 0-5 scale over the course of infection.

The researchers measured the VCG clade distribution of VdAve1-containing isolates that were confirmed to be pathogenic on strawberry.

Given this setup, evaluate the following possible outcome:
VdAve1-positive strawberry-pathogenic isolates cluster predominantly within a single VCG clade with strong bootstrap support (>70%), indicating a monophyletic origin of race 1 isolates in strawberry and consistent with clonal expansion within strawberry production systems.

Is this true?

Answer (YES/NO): NO